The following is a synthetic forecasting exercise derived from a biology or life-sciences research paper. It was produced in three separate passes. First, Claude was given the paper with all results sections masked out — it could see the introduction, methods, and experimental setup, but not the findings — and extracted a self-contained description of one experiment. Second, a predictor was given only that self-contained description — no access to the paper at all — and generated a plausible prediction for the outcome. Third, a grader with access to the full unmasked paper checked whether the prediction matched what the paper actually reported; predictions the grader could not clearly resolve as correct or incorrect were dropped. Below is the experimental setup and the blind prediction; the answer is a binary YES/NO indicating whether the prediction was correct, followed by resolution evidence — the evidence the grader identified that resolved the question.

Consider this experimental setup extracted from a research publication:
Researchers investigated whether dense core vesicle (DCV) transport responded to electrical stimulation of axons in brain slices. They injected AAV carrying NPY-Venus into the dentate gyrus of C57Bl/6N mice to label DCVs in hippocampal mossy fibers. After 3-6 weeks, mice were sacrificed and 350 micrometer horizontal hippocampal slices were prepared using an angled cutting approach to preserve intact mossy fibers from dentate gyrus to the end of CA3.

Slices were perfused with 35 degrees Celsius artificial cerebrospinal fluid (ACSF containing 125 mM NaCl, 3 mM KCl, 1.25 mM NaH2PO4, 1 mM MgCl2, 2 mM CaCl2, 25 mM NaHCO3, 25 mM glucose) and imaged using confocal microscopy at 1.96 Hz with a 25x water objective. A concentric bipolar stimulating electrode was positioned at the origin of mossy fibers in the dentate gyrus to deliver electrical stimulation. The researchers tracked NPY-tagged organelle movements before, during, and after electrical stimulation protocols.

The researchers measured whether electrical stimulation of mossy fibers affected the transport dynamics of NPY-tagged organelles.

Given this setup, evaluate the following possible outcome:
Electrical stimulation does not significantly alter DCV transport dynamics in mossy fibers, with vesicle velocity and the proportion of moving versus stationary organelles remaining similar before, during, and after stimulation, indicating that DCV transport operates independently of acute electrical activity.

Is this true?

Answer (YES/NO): NO